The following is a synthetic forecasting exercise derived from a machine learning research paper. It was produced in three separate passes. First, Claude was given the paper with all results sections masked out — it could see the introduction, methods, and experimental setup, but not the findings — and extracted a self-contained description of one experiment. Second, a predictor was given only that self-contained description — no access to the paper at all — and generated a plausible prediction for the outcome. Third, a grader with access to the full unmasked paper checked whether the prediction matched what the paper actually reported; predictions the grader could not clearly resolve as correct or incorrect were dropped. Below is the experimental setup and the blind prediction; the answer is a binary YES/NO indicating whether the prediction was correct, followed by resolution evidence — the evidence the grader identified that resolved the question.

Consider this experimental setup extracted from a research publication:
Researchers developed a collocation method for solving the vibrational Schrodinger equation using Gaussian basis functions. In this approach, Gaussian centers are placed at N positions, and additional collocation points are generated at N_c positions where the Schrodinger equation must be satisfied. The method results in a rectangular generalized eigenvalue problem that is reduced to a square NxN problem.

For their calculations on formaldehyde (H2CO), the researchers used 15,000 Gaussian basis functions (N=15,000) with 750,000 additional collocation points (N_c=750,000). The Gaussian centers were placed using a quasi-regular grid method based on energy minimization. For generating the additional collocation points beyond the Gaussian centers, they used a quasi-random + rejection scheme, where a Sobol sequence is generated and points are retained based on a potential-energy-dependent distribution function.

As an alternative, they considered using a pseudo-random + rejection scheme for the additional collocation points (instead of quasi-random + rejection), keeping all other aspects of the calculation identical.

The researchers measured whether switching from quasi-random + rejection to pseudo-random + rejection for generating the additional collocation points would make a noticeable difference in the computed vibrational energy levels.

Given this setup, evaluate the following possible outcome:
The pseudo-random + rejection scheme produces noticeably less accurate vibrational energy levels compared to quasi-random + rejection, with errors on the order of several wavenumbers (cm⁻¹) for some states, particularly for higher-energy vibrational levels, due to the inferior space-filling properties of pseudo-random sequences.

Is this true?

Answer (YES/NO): NO